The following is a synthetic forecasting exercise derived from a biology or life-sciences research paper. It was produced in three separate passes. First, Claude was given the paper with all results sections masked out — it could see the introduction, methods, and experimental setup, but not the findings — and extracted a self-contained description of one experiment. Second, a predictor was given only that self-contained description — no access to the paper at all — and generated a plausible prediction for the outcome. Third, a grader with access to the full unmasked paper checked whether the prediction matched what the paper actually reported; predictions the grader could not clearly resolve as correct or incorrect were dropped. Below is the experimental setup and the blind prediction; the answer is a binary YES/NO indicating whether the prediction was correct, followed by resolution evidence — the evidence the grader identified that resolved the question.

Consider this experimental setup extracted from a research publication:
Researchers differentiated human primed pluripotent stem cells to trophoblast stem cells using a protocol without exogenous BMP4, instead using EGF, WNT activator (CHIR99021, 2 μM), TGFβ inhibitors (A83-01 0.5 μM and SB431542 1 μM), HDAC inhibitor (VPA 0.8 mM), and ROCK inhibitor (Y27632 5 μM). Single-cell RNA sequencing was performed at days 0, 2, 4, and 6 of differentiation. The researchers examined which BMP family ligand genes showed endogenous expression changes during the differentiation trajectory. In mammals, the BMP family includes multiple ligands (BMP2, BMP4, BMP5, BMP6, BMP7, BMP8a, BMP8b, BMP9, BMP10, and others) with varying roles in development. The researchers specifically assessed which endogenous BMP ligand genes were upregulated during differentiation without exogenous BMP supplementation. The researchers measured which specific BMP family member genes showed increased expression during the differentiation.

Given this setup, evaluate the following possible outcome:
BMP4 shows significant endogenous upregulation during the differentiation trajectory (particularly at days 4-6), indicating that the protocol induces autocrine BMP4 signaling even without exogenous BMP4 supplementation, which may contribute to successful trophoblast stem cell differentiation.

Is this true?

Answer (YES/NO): NO